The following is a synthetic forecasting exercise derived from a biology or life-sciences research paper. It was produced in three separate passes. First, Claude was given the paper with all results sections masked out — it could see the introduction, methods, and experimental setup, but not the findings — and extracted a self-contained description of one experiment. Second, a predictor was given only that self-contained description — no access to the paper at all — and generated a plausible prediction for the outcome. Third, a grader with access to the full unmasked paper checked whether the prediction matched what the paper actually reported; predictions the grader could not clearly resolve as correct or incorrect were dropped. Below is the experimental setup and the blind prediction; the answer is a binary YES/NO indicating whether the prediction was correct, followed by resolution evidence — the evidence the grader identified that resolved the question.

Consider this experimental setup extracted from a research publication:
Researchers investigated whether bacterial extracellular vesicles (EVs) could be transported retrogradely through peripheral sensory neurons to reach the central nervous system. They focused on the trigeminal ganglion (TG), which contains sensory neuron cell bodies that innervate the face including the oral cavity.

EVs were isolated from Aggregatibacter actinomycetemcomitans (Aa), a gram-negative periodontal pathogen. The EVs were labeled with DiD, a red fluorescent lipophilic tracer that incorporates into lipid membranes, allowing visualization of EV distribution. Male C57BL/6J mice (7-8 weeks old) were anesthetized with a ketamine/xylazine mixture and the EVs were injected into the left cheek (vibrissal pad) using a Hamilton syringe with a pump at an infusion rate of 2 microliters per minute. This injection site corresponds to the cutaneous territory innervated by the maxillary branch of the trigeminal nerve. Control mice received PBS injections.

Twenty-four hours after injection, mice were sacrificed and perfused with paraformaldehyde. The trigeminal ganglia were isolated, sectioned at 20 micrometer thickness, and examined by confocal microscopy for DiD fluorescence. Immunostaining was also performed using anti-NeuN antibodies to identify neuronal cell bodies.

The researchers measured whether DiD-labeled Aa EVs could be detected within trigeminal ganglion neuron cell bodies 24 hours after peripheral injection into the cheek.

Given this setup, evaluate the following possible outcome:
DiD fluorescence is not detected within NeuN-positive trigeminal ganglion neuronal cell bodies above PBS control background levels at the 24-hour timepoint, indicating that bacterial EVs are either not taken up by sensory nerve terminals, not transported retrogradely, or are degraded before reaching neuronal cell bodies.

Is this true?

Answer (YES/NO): NO